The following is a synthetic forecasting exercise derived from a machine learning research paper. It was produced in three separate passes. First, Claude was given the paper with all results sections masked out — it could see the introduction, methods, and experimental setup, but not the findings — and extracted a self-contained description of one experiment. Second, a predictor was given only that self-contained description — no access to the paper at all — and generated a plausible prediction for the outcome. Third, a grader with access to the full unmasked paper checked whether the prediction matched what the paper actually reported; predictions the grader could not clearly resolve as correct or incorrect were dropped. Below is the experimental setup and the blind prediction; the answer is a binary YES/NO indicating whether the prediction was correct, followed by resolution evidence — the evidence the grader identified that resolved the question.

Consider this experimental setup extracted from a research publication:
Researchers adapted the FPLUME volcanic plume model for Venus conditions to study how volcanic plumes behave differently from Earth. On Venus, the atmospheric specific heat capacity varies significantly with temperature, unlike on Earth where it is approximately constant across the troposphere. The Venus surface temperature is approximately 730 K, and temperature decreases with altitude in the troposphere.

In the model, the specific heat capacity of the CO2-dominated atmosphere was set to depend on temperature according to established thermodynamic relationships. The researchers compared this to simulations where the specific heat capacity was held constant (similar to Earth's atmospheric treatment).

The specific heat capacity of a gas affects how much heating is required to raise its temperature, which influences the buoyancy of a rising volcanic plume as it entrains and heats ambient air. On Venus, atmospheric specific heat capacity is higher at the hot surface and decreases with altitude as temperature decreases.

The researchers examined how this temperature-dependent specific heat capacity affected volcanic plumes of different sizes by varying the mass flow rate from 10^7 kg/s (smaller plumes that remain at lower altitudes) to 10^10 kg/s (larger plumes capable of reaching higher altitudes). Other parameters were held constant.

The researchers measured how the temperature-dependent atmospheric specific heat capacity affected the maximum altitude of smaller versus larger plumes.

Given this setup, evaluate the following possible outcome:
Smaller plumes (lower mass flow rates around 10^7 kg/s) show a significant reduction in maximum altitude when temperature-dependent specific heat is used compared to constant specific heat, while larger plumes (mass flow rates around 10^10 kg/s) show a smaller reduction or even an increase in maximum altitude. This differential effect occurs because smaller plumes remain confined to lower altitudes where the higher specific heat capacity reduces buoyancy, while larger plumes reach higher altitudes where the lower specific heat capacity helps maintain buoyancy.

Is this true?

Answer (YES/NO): NO